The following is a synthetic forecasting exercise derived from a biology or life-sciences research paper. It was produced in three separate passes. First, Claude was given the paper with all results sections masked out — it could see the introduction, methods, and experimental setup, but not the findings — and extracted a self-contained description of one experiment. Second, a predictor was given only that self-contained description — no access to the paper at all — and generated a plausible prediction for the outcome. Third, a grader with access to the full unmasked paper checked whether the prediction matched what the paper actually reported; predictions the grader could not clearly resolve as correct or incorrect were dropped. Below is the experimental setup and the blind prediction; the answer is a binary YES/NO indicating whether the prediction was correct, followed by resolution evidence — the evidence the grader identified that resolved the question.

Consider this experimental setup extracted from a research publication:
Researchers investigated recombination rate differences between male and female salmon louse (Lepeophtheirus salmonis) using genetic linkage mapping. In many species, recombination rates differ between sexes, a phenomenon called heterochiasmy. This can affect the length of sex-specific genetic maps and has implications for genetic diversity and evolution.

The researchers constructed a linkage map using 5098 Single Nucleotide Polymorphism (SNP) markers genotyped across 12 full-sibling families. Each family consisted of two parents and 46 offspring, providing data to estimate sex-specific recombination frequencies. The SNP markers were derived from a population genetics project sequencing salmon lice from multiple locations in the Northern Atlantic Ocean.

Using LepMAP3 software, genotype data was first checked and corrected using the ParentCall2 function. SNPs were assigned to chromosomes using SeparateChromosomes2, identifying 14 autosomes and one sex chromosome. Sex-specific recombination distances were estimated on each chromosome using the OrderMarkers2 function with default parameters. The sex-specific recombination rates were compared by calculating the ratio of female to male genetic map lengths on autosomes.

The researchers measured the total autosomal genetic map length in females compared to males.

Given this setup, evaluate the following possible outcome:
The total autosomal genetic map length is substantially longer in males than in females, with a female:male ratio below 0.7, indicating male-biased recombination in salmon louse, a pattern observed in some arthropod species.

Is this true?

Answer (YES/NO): YES